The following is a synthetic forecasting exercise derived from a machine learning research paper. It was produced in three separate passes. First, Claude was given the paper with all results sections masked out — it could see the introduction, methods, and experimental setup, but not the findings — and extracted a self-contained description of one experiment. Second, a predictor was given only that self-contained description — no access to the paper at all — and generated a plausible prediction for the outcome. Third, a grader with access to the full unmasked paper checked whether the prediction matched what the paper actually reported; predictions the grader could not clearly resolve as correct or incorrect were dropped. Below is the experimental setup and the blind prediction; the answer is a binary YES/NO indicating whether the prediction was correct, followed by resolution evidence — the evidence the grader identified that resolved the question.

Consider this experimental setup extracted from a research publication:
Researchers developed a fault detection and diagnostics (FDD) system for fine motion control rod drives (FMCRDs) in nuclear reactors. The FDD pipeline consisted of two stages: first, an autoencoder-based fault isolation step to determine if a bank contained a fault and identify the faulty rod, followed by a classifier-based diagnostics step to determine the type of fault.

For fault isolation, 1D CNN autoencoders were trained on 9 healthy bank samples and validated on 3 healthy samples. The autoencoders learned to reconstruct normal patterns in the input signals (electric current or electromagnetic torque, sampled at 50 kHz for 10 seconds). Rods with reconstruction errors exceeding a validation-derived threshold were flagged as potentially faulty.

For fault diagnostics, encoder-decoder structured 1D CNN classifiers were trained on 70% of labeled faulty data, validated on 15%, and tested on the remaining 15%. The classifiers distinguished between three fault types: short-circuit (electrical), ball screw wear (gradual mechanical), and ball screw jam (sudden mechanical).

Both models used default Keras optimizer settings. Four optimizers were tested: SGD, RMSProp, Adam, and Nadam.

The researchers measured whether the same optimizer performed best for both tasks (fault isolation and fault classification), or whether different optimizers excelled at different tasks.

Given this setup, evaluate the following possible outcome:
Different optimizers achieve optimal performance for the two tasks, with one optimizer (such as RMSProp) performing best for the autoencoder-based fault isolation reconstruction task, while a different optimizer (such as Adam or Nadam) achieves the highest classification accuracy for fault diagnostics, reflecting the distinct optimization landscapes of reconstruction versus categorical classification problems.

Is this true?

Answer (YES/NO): NO